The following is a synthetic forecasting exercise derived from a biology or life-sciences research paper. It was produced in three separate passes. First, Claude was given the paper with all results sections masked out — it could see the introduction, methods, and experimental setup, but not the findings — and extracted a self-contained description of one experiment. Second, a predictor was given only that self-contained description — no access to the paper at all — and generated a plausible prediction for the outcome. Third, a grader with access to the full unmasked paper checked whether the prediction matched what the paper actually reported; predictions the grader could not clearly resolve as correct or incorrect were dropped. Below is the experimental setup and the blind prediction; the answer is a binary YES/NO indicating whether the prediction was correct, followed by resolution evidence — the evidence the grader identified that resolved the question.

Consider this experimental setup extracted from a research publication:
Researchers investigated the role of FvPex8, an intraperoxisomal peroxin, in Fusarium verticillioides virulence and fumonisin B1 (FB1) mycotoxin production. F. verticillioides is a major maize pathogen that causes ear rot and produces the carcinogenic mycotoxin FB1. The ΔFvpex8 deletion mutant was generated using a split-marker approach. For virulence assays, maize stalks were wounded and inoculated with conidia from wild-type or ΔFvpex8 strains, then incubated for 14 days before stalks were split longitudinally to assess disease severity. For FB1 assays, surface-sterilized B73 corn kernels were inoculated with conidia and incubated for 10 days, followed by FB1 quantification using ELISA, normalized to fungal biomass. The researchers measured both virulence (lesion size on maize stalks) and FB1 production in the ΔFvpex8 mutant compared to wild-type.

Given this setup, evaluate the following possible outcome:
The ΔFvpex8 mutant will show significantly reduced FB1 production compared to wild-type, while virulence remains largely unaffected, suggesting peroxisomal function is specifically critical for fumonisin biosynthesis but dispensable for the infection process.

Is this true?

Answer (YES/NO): YES